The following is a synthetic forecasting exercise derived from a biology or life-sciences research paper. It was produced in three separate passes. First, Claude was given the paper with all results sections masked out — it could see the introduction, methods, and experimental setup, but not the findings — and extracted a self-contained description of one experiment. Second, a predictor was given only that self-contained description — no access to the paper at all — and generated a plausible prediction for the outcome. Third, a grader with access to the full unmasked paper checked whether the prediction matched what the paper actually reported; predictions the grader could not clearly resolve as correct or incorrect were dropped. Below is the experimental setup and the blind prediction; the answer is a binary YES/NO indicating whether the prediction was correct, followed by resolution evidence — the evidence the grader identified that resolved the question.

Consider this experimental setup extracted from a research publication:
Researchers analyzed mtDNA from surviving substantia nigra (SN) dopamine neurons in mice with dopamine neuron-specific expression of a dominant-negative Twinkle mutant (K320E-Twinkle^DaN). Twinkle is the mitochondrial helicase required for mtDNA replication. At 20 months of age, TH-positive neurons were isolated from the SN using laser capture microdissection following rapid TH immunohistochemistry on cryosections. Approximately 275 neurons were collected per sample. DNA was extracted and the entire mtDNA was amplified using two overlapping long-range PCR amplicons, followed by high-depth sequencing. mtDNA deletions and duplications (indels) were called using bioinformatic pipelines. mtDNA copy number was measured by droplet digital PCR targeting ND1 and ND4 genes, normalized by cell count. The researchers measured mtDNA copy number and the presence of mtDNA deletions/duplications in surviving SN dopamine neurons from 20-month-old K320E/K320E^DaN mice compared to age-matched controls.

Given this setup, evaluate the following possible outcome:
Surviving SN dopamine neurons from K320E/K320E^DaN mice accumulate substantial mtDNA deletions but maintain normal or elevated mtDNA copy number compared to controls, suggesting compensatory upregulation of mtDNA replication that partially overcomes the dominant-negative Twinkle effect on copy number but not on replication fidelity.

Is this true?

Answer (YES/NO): NO